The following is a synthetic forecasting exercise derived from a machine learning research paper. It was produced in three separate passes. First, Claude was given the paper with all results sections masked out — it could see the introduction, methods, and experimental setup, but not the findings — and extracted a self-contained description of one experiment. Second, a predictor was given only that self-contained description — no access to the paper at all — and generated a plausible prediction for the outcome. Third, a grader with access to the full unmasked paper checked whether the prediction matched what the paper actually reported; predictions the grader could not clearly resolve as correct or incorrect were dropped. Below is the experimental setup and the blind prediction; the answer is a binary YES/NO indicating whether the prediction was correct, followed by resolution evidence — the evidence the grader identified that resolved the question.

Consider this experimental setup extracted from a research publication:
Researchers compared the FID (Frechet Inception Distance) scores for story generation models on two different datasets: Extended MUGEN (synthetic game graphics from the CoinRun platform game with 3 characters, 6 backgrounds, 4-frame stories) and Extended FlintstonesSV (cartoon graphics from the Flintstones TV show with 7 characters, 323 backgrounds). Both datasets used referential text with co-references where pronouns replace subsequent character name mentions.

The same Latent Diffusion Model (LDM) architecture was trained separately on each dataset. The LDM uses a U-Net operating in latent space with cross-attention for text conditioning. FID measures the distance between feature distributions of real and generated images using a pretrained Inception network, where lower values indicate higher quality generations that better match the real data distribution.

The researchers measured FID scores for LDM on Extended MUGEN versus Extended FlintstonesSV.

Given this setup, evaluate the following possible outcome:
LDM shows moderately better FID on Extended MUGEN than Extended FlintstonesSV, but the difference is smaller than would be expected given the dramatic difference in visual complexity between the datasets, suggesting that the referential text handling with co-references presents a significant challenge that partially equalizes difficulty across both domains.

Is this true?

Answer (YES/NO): NO